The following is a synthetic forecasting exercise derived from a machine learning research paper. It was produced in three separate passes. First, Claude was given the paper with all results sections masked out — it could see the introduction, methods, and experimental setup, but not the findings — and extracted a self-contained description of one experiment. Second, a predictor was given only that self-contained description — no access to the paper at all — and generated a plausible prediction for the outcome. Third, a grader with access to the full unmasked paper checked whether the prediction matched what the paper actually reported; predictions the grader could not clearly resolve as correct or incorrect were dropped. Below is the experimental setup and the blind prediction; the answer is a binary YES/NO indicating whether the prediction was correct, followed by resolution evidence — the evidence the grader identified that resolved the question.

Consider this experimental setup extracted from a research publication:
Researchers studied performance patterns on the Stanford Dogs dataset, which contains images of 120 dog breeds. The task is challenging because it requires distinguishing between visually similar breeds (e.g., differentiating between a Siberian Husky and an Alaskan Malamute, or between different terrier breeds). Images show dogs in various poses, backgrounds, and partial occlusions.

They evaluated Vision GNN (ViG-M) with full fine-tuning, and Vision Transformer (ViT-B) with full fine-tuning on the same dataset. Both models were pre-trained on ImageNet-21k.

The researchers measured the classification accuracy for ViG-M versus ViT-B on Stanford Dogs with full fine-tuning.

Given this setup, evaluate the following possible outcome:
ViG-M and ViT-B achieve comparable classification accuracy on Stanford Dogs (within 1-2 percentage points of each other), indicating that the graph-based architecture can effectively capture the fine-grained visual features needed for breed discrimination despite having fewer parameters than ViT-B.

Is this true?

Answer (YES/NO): NO